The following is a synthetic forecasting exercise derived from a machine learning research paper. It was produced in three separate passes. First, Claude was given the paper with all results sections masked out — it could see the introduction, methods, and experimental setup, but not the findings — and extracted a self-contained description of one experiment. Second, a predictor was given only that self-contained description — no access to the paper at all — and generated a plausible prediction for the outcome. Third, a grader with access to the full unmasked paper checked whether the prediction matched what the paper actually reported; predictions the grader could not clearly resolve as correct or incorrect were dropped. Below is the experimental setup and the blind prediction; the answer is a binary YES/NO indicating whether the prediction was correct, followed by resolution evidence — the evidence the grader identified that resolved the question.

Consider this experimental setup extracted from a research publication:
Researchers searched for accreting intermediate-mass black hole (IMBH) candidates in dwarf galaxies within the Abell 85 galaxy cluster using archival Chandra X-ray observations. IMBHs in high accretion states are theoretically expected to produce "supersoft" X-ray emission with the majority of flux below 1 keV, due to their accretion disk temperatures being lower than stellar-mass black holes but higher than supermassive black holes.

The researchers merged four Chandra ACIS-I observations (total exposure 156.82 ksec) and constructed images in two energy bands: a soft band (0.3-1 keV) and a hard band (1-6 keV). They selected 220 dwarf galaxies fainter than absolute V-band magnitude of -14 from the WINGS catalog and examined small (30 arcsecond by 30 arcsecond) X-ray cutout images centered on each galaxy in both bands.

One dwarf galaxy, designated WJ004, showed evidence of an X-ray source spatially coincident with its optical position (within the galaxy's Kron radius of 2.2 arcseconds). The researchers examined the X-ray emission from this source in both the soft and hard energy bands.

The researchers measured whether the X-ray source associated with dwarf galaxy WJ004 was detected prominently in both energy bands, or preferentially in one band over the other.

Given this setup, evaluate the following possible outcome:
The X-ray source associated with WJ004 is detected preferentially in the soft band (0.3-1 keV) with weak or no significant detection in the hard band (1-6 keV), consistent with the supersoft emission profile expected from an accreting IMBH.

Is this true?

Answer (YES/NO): YES